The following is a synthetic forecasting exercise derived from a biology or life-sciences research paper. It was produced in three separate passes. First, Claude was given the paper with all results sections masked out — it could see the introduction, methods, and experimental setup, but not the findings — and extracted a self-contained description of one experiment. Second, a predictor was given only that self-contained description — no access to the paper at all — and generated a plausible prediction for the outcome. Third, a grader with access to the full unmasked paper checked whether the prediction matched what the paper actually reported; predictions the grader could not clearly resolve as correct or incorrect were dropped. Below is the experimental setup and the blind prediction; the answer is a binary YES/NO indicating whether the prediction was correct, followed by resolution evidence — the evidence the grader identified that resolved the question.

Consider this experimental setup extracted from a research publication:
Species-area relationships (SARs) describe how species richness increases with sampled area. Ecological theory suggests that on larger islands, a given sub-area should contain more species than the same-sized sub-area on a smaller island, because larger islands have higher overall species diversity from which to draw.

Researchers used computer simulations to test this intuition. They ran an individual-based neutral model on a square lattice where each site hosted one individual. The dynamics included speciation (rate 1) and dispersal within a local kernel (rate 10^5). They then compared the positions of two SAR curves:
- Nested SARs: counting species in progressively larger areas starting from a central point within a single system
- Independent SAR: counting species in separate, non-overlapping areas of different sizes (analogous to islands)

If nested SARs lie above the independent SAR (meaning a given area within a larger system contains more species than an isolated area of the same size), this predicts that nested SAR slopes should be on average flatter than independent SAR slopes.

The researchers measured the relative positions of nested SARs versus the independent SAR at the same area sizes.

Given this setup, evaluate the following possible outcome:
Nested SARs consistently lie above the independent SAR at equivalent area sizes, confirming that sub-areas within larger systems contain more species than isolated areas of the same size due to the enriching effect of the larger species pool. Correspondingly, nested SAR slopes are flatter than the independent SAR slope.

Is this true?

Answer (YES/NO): YES